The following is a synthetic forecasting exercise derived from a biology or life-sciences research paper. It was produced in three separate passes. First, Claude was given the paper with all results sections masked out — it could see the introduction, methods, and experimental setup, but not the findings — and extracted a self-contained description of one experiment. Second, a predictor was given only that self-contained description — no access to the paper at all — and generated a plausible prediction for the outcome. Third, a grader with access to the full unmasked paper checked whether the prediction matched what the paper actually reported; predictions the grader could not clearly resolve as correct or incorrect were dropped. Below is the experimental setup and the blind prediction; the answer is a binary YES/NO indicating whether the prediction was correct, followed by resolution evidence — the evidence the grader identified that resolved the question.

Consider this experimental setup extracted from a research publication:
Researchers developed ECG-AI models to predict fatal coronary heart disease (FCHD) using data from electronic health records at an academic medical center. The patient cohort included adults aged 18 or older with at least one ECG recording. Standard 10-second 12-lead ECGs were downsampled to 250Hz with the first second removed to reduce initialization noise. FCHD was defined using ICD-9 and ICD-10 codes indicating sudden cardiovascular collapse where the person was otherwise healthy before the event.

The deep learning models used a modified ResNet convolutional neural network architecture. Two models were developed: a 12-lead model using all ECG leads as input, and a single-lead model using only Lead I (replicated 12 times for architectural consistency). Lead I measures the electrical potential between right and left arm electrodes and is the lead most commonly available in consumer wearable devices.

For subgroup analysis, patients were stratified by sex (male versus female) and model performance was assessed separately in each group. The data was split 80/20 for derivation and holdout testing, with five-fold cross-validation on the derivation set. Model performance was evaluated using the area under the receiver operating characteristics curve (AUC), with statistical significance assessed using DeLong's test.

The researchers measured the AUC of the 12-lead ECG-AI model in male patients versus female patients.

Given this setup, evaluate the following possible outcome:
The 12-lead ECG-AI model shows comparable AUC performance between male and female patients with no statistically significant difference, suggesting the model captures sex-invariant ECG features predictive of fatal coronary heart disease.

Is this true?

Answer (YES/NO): YES